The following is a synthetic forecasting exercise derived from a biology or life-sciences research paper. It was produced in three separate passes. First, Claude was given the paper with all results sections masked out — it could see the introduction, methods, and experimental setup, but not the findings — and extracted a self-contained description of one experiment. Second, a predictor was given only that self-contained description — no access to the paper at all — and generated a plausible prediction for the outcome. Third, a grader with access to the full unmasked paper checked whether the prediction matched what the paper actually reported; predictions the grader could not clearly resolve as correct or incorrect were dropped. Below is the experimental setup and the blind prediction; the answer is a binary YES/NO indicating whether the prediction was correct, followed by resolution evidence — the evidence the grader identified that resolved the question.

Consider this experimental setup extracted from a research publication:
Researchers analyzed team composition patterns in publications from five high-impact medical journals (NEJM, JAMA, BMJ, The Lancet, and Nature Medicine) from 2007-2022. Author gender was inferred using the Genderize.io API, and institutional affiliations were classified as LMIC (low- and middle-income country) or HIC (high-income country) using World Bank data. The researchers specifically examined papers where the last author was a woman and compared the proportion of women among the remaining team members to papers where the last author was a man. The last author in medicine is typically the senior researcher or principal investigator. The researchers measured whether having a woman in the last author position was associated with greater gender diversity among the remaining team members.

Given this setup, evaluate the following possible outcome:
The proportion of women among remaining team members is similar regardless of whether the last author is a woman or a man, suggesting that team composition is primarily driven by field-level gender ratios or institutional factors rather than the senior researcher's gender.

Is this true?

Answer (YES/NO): NO